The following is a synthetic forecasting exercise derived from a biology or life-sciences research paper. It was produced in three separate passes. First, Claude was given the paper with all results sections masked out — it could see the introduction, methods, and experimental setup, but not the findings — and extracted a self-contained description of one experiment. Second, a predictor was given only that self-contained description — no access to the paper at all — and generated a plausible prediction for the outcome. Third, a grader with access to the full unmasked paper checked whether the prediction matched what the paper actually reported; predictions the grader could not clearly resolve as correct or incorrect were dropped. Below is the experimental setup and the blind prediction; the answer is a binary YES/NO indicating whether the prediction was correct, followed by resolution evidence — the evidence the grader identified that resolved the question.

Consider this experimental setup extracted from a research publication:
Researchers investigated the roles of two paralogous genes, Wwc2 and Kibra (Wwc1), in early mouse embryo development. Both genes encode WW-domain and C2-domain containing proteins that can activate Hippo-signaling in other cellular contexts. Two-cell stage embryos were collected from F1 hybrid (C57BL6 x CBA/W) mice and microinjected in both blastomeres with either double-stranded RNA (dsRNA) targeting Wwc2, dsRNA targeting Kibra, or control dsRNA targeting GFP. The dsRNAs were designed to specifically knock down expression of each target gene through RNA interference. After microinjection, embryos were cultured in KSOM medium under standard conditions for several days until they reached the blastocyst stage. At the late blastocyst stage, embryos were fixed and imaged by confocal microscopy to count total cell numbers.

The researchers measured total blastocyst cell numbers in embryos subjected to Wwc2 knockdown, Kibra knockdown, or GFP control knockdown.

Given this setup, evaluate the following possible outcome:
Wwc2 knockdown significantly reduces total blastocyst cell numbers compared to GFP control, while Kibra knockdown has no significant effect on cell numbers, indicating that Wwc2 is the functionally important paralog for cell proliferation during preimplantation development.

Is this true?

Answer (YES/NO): YES